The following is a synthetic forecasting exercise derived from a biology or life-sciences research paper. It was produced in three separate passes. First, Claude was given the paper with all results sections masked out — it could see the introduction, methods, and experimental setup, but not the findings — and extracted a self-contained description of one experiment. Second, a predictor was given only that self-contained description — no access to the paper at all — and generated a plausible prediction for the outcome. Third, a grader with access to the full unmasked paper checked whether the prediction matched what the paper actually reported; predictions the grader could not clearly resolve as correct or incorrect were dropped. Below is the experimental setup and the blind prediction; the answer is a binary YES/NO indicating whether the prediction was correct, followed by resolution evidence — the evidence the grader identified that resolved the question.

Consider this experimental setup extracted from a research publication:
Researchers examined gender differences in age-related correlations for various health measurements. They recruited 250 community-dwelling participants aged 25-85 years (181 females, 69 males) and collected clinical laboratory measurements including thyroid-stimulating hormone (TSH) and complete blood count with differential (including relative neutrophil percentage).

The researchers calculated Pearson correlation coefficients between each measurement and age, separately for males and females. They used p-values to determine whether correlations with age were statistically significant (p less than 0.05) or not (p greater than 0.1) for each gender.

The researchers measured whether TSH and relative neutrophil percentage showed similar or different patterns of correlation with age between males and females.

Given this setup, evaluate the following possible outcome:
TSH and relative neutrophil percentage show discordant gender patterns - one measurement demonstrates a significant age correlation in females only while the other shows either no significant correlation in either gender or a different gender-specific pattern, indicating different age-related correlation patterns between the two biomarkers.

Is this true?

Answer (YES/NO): YES